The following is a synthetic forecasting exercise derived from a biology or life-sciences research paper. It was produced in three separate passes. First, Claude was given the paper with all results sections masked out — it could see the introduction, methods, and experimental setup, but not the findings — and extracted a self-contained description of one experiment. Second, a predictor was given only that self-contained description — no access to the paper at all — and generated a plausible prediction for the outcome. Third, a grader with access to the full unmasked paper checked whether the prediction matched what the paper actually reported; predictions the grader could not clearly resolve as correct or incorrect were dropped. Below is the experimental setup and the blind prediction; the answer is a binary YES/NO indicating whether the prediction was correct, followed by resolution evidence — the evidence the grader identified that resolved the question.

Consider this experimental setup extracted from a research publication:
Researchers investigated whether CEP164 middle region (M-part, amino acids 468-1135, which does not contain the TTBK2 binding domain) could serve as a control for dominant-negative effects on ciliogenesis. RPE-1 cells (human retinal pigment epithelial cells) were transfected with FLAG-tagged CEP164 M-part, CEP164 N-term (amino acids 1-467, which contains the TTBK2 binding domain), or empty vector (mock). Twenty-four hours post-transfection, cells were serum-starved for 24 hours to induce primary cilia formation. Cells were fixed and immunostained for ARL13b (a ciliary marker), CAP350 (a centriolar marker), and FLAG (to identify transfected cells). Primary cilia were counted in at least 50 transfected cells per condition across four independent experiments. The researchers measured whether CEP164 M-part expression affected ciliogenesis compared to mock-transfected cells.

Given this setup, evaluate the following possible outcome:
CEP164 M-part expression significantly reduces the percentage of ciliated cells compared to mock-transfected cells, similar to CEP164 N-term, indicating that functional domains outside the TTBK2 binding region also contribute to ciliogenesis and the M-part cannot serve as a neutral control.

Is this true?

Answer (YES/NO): NO